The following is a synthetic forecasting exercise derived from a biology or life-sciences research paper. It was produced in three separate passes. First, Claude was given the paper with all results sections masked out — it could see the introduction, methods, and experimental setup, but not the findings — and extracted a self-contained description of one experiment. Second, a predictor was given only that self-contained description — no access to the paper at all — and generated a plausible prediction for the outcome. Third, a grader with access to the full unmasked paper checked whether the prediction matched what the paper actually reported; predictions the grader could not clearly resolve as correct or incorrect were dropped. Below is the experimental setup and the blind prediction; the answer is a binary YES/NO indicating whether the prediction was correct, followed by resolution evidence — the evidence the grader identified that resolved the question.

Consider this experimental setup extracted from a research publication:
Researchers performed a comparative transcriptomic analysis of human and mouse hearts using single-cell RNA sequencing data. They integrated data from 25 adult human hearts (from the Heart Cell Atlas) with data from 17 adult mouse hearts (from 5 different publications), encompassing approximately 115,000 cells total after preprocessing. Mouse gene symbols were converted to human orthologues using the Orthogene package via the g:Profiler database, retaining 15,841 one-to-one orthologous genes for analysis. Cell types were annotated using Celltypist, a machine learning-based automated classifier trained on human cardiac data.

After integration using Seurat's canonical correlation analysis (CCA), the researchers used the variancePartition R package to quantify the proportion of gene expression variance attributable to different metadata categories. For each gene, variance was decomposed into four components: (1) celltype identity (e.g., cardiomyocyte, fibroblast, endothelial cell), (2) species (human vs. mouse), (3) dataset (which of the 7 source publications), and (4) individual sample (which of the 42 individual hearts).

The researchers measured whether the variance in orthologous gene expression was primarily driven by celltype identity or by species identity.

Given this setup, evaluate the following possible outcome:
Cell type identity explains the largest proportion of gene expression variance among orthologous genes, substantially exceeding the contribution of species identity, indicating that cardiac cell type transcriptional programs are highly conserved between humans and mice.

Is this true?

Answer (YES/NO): YES